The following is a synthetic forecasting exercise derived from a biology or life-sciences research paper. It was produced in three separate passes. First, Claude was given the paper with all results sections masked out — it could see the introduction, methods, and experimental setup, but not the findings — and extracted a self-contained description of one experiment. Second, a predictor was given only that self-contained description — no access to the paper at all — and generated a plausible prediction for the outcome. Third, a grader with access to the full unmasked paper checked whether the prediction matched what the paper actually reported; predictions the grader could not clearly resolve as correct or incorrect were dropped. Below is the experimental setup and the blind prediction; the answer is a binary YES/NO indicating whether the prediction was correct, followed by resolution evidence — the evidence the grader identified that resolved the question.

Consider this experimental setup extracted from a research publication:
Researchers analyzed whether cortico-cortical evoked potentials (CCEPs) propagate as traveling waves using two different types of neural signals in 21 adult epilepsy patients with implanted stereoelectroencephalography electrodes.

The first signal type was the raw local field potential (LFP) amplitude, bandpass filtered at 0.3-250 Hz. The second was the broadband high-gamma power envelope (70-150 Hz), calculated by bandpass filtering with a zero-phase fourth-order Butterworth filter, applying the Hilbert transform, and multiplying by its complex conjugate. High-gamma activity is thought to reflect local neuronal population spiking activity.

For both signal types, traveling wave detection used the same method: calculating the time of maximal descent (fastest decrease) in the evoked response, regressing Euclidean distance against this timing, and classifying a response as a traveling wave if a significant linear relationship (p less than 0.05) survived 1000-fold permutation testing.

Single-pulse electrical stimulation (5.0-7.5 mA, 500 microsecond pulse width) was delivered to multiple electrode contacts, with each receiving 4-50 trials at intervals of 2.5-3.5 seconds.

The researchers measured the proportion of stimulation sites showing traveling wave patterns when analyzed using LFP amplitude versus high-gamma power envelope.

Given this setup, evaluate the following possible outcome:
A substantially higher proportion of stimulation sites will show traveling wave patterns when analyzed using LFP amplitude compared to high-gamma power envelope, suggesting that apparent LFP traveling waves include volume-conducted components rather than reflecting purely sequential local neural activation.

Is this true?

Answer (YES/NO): NO